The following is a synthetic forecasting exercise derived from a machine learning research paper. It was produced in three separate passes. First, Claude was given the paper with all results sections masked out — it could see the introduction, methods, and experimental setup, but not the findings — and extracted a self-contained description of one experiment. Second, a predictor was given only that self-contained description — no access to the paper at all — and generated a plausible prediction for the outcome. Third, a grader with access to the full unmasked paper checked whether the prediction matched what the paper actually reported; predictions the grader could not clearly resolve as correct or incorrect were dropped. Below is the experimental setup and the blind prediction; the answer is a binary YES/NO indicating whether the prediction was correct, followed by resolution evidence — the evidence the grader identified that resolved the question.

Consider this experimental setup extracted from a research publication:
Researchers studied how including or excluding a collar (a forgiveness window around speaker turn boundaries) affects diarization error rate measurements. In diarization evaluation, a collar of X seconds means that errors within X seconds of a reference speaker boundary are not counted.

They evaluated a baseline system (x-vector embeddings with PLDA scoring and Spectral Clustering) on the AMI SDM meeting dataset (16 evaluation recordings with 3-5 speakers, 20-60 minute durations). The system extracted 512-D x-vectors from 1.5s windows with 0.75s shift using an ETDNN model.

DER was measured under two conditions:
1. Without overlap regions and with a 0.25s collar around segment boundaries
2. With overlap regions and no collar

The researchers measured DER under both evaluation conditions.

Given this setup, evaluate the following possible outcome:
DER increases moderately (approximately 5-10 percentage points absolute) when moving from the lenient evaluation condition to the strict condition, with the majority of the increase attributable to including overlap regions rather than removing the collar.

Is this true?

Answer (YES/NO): NO